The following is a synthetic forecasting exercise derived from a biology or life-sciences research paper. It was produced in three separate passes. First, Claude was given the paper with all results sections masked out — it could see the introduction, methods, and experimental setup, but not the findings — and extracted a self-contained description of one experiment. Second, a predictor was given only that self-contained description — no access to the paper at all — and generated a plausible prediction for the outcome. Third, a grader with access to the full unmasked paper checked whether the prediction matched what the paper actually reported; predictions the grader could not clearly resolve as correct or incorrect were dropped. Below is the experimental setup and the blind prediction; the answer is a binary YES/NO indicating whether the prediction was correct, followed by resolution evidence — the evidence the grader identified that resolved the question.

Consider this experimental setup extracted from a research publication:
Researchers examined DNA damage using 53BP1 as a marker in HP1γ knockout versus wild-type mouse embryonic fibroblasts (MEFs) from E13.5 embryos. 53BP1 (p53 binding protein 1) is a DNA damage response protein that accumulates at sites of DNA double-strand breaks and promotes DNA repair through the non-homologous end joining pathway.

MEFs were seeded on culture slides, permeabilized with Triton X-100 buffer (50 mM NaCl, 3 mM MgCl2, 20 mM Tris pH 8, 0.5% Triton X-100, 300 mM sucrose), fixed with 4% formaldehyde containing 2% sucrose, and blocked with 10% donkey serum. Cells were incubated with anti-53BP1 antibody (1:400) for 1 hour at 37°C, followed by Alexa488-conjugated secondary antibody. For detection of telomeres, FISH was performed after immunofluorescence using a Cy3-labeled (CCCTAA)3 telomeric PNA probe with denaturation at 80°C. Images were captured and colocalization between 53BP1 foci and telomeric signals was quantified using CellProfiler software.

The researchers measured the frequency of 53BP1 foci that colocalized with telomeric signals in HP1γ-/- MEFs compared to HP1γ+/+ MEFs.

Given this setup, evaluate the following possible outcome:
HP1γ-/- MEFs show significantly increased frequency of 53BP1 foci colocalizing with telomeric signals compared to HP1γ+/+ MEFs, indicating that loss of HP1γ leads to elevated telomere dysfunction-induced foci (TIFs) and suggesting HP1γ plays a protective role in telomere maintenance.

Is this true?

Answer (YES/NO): NO